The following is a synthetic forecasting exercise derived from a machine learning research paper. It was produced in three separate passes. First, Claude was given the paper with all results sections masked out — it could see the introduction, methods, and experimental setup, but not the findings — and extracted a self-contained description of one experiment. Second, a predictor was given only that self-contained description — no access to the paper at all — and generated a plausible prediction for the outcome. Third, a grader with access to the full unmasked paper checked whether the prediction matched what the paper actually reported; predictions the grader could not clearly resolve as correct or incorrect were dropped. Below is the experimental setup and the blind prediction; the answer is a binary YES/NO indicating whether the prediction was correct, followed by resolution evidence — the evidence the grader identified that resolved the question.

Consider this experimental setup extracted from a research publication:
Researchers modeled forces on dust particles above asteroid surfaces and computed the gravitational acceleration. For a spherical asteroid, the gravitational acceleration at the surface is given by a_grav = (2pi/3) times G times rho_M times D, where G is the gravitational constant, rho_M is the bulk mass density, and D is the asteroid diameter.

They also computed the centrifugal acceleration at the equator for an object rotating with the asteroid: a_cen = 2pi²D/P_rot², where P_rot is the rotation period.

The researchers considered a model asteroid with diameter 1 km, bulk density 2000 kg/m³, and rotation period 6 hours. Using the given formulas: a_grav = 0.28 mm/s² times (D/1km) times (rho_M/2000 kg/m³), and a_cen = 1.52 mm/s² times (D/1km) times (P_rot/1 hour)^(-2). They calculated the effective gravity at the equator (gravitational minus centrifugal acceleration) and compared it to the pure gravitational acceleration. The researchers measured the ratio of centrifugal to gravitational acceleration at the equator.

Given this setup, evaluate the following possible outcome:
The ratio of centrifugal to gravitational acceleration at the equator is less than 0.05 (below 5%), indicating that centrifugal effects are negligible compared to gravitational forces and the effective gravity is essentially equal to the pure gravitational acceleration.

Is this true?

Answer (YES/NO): NO